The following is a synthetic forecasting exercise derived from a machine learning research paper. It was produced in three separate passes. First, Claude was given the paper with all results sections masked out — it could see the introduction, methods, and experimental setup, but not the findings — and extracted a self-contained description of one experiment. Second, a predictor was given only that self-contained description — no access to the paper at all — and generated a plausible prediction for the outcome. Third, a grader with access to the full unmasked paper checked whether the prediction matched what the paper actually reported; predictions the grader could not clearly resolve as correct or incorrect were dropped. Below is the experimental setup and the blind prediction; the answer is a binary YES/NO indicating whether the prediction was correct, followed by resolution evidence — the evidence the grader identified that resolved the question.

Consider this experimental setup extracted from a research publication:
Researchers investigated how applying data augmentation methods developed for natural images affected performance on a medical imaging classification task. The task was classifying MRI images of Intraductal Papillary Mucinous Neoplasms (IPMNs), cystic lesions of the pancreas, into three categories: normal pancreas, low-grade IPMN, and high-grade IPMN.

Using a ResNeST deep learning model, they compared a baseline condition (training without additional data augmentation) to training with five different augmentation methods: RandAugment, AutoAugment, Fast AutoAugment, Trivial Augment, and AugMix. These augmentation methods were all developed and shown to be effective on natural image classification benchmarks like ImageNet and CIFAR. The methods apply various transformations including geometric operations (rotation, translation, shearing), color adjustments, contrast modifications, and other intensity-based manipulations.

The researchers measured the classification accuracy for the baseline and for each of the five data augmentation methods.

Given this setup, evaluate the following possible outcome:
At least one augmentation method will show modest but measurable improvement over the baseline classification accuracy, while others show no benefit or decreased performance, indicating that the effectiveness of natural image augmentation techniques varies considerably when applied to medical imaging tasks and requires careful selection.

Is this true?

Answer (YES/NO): NO